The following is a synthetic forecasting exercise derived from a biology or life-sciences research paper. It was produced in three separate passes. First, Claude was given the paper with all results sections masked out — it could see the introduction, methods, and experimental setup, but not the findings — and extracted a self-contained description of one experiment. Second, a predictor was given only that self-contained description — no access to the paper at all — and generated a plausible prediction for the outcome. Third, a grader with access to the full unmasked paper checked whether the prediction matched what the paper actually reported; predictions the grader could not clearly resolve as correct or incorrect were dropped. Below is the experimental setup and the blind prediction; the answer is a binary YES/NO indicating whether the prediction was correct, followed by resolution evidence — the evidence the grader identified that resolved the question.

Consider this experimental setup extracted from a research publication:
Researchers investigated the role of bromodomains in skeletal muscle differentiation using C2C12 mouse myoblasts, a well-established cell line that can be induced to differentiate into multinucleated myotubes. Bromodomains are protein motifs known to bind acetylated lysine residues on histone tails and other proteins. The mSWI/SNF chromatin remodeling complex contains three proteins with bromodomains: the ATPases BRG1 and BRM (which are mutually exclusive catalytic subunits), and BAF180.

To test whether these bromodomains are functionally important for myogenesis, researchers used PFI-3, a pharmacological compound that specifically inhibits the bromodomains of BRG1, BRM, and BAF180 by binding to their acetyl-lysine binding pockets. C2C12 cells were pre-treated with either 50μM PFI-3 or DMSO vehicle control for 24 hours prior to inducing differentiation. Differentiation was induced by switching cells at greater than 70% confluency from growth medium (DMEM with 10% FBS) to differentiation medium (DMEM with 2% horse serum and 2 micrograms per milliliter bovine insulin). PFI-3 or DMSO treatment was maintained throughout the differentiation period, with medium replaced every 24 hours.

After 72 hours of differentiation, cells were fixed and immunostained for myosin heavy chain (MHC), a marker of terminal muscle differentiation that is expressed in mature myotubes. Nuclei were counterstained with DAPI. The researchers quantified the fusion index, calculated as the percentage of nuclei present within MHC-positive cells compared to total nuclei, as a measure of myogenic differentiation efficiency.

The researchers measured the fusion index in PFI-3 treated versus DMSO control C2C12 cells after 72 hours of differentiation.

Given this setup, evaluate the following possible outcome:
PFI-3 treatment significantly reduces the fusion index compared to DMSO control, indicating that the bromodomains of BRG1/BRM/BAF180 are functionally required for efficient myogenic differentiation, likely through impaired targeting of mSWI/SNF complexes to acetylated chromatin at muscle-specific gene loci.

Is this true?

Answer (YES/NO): NO